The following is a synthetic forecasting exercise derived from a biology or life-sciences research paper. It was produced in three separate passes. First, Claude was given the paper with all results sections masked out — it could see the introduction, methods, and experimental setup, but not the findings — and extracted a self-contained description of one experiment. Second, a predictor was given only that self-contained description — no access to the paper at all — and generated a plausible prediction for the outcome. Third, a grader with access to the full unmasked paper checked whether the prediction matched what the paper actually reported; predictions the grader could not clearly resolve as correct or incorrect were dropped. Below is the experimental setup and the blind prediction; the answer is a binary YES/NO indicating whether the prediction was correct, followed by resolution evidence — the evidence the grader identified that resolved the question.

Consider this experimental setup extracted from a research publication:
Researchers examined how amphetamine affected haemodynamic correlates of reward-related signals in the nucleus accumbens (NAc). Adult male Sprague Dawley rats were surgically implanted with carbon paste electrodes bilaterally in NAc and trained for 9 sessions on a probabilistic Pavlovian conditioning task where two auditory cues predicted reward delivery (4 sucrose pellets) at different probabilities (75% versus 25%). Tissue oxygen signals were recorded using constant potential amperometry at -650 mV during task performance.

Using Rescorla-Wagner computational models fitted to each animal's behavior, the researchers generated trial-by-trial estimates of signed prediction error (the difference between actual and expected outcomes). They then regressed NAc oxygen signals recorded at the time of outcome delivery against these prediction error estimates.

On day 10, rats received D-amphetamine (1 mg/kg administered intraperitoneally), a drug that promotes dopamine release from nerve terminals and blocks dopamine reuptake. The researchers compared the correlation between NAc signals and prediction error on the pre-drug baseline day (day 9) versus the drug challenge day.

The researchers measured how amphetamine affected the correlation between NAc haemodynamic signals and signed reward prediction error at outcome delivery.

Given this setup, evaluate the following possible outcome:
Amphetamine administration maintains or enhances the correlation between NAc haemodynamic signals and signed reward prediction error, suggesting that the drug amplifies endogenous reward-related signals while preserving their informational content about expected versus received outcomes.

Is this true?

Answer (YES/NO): NO